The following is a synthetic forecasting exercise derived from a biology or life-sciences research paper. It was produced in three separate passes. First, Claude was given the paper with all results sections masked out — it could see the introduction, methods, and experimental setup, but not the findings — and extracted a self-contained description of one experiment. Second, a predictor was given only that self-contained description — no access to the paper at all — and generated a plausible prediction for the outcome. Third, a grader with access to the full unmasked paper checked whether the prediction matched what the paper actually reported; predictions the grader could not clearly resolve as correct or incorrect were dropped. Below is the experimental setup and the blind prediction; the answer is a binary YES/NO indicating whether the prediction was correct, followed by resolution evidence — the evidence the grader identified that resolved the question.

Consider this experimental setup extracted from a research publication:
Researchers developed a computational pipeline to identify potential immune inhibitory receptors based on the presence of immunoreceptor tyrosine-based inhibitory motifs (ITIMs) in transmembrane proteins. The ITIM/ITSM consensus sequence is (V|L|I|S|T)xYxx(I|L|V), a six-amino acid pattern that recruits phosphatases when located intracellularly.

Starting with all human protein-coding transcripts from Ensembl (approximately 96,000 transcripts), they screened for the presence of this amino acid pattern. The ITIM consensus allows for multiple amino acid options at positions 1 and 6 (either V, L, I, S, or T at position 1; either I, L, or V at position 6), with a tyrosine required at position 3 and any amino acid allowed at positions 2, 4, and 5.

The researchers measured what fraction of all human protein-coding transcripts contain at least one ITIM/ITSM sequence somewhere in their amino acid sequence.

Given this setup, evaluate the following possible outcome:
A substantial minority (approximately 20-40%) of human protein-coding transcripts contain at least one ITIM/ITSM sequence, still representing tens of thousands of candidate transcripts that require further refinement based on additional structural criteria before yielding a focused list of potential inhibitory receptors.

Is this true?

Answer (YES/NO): NO